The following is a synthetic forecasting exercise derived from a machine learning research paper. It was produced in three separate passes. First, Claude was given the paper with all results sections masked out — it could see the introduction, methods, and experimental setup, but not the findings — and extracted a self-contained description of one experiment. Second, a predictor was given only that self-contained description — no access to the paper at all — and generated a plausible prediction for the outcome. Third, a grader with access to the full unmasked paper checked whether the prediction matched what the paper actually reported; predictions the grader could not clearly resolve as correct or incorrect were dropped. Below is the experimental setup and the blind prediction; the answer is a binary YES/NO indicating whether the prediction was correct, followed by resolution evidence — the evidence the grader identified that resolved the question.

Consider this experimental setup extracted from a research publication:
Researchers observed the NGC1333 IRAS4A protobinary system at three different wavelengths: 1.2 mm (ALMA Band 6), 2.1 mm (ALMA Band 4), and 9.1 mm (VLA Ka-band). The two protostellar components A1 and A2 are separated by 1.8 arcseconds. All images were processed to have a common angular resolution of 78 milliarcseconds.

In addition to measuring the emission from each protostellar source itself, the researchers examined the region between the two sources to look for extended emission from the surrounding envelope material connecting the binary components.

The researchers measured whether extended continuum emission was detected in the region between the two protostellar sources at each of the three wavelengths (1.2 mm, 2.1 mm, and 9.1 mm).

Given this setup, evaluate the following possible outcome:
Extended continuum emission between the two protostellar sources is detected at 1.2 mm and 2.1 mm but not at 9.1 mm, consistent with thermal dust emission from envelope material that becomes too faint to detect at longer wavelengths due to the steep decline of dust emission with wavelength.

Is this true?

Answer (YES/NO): YES